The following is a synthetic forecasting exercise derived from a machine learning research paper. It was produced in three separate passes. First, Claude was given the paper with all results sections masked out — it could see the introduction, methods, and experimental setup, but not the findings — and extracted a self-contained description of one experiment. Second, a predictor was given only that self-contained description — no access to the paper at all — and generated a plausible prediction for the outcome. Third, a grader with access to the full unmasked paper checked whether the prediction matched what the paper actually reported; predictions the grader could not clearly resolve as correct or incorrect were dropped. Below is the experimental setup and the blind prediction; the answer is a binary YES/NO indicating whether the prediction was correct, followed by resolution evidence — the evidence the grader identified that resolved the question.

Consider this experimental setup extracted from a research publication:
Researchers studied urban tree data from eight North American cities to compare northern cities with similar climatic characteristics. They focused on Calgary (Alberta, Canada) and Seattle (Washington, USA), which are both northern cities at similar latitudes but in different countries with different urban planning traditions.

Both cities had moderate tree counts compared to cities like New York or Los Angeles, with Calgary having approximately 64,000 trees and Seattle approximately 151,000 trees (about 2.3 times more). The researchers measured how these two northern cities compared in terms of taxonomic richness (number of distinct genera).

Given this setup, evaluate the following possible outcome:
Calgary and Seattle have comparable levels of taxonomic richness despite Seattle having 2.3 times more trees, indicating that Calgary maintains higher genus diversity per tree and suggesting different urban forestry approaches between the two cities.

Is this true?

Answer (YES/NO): NO